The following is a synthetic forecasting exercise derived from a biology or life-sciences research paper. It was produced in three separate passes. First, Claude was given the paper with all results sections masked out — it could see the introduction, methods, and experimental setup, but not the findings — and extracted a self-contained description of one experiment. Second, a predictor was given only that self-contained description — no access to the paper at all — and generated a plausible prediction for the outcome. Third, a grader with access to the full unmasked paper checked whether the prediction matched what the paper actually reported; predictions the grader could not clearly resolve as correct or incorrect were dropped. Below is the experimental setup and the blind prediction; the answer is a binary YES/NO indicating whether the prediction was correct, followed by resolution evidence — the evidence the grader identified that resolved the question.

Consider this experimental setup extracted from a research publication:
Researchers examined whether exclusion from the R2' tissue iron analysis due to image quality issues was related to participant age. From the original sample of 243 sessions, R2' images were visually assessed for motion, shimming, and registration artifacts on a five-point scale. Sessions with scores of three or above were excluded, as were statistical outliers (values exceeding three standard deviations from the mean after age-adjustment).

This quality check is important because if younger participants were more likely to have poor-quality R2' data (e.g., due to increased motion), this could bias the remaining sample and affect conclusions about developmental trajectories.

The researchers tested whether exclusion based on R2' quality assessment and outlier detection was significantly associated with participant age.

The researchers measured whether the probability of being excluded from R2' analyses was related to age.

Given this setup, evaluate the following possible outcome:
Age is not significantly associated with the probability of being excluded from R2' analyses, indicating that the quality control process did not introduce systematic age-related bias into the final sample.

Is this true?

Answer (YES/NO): YES